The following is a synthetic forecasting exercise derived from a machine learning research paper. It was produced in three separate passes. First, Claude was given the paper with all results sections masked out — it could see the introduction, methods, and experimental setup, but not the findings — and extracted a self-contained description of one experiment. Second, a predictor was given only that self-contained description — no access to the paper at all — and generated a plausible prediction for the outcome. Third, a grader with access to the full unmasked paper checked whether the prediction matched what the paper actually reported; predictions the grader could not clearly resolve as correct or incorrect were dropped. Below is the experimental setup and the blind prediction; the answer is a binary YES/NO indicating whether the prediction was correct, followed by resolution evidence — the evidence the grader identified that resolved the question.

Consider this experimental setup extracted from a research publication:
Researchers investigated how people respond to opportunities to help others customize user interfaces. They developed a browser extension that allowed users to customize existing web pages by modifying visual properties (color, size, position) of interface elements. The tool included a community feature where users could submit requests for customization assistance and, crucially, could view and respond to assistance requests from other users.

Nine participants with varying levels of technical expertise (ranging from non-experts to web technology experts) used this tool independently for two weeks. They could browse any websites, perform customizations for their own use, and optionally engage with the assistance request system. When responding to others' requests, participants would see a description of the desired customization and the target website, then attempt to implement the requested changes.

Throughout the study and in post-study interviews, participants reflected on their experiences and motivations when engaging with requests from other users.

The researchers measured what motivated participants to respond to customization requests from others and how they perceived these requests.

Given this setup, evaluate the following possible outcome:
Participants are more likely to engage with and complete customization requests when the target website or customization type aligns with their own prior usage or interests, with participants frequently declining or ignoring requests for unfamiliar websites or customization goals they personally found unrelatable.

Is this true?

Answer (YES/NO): NO